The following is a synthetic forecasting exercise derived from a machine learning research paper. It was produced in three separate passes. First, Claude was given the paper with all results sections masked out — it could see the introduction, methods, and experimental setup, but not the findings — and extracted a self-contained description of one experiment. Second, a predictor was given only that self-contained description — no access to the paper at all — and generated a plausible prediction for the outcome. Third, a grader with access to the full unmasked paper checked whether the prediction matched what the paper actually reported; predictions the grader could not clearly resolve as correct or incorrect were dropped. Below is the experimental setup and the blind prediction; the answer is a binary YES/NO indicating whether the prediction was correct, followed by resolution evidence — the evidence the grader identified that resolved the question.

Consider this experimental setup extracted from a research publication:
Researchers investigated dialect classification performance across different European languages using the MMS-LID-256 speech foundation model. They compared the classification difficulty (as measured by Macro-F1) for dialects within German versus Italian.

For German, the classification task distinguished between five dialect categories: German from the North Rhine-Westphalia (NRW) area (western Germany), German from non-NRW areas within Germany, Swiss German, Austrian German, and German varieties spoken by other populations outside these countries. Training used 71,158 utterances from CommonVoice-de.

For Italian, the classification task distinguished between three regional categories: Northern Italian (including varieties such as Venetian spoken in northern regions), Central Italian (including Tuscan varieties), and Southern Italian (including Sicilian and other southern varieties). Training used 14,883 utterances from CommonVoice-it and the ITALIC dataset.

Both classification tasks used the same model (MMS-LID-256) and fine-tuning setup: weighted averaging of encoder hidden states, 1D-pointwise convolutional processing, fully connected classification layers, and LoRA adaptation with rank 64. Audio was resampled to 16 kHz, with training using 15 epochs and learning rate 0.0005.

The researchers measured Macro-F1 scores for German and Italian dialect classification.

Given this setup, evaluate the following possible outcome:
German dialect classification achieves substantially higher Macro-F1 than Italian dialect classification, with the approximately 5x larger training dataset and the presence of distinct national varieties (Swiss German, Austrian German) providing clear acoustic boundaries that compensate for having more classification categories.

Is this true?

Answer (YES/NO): YES